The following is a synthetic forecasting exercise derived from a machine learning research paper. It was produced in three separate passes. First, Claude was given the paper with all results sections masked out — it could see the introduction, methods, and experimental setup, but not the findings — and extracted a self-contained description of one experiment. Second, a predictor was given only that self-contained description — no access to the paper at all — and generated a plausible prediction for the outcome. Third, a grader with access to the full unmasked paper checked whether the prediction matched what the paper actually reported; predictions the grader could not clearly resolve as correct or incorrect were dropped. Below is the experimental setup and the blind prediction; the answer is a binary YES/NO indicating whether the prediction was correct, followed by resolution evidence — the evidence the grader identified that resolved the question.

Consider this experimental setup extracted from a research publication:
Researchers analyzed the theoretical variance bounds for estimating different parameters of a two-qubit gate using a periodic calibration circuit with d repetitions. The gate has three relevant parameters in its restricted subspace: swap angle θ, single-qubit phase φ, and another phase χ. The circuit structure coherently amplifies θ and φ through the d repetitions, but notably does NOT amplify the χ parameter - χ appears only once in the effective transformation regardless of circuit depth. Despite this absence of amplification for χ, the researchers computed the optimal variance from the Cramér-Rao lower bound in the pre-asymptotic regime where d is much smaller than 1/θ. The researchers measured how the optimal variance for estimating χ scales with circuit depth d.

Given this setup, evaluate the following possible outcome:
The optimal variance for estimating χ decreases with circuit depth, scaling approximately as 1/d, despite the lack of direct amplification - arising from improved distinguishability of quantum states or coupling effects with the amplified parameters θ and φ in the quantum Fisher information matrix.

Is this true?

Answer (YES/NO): NO